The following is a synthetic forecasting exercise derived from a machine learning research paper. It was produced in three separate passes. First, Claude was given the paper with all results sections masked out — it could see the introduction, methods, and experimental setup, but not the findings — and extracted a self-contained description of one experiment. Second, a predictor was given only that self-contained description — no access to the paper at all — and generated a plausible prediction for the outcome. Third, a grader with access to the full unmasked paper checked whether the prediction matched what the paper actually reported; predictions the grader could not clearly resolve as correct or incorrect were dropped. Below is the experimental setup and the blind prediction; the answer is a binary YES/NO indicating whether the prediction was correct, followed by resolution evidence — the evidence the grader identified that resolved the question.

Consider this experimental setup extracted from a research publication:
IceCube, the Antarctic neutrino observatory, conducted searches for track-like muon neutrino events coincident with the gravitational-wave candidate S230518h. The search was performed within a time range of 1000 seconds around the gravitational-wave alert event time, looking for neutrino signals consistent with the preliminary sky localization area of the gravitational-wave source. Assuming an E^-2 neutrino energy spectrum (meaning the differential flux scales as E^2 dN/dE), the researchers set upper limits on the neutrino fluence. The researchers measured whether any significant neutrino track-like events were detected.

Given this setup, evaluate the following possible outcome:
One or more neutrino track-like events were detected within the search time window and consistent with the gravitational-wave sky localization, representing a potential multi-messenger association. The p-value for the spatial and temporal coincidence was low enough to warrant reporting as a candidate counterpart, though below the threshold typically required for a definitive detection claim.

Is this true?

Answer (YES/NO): NO